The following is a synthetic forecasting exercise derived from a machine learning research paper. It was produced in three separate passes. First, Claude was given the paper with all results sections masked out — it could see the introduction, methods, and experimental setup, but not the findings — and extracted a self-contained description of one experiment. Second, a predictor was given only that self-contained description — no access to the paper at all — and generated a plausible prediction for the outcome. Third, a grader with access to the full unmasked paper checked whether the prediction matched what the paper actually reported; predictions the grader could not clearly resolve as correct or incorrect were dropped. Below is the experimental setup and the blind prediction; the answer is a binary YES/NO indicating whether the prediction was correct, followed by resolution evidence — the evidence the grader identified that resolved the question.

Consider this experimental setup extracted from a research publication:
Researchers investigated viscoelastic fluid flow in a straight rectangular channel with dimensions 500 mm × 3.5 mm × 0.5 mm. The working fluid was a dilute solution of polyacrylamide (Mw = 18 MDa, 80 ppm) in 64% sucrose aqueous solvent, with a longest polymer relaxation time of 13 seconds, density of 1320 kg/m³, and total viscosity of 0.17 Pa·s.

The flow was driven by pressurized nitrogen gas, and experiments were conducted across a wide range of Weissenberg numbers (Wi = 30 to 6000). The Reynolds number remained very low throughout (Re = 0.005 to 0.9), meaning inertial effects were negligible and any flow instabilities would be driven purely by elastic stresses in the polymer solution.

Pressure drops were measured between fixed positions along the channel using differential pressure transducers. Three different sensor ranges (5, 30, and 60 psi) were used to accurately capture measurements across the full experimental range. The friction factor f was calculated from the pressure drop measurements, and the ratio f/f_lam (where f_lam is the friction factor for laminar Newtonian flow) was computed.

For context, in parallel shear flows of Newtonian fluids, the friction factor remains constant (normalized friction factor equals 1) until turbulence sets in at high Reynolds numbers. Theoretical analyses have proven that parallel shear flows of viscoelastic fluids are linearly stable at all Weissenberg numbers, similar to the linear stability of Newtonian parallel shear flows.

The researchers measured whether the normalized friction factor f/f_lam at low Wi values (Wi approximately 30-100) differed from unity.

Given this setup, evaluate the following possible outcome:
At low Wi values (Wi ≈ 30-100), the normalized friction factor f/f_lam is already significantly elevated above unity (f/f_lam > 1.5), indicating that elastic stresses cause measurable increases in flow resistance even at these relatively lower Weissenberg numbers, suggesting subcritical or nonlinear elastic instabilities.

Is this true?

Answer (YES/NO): NO